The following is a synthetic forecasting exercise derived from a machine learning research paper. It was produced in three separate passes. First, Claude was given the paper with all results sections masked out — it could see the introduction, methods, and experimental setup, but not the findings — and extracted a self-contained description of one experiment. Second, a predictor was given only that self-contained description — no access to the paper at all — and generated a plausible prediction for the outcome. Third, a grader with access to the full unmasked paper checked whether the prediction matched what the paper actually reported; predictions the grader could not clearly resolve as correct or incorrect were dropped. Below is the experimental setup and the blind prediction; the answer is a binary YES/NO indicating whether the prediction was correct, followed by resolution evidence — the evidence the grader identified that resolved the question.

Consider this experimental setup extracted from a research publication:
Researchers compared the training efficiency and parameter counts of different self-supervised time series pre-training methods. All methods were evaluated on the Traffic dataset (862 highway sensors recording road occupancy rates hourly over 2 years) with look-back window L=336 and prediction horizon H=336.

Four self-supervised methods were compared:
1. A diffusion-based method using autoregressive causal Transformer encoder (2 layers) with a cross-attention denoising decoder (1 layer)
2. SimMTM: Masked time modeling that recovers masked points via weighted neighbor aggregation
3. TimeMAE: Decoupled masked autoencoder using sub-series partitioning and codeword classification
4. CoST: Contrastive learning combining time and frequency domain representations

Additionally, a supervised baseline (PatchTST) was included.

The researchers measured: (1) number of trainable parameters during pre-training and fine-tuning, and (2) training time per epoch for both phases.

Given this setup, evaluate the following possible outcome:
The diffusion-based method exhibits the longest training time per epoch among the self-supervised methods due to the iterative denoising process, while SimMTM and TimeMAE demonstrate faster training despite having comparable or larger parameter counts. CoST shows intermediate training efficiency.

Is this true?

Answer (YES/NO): NO